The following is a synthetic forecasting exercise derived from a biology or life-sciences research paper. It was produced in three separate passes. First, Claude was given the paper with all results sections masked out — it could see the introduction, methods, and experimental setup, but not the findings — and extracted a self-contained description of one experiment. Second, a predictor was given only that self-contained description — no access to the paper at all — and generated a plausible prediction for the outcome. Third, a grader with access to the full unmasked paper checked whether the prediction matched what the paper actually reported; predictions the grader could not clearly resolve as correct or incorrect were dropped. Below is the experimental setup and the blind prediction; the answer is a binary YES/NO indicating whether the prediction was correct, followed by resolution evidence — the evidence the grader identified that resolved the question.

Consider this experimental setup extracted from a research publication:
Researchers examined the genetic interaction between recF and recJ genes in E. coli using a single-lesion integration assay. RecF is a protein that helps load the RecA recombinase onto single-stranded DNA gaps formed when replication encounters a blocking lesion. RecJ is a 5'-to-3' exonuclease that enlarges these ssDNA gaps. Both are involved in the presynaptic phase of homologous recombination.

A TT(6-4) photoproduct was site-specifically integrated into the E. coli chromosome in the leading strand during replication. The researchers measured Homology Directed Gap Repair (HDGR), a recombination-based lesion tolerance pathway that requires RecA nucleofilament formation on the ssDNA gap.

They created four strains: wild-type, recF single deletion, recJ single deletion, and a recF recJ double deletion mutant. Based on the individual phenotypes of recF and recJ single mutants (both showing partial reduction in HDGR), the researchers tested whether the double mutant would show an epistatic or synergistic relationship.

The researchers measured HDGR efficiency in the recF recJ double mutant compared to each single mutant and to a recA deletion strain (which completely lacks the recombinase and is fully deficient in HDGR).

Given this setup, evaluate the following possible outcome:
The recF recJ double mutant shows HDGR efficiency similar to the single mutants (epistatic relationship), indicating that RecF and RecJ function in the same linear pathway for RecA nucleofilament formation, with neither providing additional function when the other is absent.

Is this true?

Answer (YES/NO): NO